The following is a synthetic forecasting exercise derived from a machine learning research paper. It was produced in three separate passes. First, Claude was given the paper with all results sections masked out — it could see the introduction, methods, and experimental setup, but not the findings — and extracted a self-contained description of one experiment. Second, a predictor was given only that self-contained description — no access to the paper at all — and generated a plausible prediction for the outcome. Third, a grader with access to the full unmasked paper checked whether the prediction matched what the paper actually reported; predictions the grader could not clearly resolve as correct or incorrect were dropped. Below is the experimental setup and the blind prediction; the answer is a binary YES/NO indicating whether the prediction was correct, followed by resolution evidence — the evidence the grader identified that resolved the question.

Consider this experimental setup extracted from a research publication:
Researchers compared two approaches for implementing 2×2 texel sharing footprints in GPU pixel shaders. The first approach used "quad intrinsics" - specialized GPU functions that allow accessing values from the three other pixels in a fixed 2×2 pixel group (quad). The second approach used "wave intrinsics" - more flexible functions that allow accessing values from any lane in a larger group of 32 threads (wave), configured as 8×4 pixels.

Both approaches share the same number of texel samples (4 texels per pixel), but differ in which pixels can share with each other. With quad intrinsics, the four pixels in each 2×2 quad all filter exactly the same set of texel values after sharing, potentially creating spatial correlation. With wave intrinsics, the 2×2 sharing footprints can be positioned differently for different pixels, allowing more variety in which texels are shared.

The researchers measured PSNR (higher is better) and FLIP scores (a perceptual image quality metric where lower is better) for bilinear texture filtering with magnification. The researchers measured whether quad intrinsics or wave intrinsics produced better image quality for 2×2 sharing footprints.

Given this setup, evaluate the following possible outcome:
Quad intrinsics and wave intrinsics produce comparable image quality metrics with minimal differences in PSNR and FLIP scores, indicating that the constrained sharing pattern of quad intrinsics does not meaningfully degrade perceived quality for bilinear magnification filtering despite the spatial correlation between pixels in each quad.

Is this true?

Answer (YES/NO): NO